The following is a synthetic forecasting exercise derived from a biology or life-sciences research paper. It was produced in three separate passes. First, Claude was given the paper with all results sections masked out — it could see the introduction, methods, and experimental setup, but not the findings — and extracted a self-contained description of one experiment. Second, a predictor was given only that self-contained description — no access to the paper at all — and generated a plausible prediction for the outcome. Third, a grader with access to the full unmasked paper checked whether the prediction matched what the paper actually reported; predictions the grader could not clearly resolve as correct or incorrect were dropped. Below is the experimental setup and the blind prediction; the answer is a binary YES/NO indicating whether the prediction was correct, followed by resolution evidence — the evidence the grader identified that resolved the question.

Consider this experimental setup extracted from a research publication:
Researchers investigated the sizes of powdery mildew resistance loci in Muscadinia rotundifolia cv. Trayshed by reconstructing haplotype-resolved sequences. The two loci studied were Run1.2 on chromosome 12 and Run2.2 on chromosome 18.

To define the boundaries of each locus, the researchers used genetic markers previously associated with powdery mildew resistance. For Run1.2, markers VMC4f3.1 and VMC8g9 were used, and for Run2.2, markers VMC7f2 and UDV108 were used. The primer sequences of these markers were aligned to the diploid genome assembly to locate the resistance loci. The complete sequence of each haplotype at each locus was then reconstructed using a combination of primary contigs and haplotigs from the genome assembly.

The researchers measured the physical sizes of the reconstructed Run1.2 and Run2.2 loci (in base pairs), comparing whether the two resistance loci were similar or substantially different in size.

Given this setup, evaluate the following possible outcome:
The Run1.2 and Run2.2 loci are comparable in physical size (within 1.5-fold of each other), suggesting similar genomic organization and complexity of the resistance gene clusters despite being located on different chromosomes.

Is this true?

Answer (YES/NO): NO